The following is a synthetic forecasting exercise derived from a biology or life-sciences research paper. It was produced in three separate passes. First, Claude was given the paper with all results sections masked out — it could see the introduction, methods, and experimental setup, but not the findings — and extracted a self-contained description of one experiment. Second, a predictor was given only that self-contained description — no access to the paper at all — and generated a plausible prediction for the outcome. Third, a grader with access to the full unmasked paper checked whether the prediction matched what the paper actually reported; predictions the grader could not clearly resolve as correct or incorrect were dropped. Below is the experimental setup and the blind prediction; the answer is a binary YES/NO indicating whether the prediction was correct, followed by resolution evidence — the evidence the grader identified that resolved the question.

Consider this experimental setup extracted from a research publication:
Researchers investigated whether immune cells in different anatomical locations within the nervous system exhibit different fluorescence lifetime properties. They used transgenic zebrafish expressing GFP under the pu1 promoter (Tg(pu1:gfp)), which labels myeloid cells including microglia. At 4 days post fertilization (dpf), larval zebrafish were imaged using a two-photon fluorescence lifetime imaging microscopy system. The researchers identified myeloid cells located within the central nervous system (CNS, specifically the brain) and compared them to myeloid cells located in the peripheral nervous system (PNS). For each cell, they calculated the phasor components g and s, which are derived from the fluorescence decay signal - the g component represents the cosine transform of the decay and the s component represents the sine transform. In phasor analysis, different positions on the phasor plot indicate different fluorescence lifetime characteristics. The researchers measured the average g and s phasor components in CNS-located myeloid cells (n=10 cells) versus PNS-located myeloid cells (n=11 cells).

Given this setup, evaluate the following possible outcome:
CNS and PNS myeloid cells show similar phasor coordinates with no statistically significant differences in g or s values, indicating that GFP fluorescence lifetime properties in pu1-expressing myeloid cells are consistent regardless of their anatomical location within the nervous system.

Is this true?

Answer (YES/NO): NO